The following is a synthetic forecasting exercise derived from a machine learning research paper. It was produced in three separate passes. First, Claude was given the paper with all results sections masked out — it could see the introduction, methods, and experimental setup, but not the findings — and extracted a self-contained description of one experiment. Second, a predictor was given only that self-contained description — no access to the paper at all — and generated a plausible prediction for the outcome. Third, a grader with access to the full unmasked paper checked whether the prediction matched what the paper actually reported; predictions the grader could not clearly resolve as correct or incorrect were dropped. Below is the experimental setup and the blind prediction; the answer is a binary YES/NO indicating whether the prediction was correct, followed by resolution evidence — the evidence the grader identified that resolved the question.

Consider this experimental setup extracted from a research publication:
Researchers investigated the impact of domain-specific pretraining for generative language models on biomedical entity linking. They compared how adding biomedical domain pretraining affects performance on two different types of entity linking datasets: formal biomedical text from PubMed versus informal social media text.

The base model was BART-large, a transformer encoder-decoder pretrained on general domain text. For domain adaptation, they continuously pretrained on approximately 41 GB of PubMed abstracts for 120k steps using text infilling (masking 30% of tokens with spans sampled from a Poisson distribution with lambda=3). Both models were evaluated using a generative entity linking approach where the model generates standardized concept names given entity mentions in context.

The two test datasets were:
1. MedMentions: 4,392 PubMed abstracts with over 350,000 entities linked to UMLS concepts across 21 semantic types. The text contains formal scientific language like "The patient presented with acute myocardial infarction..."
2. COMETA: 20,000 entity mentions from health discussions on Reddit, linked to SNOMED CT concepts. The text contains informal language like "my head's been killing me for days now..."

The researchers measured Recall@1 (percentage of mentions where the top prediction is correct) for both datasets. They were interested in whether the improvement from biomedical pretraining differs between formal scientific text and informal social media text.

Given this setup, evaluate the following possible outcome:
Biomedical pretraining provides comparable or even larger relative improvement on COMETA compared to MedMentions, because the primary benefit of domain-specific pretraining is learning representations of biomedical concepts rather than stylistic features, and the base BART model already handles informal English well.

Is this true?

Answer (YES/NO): YES